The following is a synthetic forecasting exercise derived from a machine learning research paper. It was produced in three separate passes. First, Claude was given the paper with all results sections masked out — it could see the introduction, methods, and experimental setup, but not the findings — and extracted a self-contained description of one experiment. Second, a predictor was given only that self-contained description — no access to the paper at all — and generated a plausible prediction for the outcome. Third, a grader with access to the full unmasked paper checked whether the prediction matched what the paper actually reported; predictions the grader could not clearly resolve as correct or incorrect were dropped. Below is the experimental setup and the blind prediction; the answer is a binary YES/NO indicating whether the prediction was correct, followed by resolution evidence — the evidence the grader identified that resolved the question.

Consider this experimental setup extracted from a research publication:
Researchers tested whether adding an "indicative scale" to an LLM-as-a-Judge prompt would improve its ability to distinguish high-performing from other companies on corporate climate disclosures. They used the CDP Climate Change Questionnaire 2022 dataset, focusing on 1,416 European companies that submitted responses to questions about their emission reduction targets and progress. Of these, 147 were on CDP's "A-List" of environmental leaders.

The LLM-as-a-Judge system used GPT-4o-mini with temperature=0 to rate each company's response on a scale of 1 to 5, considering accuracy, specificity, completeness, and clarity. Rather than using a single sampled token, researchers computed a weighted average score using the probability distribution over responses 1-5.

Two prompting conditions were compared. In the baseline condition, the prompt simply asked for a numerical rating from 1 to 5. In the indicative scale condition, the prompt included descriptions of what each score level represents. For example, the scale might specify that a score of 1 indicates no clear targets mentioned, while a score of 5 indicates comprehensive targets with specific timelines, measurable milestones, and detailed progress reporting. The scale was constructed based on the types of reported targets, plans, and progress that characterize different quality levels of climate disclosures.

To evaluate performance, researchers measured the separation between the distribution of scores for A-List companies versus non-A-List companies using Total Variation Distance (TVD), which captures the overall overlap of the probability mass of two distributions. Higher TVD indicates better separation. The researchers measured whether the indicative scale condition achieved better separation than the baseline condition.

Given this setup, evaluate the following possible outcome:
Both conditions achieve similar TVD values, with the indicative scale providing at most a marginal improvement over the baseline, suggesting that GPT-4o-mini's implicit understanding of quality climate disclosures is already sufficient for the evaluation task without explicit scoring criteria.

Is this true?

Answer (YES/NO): NO